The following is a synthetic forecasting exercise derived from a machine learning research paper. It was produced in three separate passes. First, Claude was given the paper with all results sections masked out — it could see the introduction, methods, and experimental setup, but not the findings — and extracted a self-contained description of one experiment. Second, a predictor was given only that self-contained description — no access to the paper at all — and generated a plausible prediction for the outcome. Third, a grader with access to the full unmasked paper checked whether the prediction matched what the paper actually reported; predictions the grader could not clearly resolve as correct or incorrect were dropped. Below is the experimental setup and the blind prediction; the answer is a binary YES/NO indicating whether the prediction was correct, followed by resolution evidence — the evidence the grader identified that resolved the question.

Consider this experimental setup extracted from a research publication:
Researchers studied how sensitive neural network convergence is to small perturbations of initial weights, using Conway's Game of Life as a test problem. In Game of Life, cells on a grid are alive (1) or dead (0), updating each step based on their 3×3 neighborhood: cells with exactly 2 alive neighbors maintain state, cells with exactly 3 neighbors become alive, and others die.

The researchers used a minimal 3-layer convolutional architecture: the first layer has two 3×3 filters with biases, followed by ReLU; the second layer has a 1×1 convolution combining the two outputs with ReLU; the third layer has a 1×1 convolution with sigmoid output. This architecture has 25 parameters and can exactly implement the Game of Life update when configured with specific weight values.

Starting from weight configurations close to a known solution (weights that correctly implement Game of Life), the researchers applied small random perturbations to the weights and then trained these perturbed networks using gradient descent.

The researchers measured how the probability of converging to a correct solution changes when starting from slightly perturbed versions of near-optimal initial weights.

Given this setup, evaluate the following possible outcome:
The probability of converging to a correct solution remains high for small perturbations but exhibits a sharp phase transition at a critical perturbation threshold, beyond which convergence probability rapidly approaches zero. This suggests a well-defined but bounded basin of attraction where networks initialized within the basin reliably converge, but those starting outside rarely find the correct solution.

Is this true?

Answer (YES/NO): NO